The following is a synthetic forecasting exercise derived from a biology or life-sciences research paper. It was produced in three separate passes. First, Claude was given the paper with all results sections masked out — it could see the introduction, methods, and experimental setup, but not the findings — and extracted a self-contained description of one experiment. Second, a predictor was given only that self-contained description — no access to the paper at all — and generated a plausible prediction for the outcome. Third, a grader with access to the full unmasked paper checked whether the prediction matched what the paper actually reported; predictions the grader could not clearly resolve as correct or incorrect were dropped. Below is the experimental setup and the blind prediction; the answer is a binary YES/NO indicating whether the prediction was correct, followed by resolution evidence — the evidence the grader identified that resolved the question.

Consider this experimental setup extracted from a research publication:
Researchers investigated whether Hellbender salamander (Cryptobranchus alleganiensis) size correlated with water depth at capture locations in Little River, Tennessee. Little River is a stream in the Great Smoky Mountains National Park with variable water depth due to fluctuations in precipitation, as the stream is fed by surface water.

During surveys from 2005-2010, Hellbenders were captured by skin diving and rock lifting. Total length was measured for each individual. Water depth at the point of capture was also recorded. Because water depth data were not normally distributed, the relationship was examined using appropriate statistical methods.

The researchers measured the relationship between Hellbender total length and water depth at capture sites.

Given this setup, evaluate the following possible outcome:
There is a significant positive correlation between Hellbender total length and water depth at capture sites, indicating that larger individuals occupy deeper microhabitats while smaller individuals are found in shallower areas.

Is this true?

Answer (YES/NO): NO